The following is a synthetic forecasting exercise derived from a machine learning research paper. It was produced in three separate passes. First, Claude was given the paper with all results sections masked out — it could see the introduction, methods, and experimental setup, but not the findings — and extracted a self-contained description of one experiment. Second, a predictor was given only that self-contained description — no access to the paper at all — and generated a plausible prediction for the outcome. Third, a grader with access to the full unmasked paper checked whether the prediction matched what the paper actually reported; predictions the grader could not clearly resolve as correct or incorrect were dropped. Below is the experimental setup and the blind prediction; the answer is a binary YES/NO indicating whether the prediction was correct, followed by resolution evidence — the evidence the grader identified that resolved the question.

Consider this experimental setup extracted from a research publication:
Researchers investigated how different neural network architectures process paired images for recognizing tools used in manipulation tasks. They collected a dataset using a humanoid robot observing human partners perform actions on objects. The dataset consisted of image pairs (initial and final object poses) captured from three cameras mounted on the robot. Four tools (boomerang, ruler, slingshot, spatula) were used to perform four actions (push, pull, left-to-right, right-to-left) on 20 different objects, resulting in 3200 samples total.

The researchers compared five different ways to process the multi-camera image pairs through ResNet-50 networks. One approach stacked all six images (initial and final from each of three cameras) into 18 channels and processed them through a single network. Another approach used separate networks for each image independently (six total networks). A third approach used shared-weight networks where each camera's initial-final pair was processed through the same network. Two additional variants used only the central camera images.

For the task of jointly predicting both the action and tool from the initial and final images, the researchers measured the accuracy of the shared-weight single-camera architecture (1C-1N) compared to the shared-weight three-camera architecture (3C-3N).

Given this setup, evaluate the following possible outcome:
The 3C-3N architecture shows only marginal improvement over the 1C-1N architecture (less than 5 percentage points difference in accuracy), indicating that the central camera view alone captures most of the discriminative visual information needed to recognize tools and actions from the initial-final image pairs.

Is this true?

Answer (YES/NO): NO